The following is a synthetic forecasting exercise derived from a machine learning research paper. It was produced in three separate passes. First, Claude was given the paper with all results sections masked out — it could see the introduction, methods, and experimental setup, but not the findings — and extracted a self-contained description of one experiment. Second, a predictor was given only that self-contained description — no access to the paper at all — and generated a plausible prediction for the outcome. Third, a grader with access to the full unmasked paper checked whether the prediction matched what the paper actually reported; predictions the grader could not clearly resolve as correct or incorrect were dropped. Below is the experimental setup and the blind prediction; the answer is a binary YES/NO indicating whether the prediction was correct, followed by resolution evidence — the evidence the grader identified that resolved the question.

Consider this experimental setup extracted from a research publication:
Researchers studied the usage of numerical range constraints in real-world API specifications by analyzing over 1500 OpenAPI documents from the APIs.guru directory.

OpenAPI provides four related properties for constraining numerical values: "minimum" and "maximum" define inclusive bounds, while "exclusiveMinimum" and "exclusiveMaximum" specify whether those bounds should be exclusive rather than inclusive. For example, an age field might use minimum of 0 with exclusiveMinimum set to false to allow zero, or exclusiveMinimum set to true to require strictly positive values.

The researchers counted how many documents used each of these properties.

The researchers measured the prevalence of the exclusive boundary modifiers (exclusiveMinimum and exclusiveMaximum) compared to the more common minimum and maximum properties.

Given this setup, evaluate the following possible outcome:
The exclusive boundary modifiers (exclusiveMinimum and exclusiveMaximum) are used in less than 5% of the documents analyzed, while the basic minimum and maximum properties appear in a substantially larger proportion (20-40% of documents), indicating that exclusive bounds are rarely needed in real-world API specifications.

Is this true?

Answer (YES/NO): NO